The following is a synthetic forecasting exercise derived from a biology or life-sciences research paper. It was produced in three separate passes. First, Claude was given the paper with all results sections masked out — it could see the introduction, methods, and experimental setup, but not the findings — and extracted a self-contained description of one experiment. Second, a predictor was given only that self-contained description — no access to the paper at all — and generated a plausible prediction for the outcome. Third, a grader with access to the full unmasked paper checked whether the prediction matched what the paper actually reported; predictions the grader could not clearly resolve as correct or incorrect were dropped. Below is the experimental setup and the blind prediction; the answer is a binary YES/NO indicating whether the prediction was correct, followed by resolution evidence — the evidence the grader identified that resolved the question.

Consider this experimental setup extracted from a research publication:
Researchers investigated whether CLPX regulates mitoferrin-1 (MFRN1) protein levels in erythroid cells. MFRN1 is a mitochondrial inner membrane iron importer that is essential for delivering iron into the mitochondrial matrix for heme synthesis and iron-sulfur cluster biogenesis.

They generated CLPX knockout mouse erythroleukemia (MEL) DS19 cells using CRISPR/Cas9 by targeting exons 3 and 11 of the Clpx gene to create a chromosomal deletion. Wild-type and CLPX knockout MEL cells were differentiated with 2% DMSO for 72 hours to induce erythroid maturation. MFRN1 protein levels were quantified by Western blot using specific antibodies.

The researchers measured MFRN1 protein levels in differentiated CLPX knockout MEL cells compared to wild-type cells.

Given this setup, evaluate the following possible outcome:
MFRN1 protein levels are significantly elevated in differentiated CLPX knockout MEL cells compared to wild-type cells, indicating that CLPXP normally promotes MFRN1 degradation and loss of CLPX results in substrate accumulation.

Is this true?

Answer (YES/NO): NO